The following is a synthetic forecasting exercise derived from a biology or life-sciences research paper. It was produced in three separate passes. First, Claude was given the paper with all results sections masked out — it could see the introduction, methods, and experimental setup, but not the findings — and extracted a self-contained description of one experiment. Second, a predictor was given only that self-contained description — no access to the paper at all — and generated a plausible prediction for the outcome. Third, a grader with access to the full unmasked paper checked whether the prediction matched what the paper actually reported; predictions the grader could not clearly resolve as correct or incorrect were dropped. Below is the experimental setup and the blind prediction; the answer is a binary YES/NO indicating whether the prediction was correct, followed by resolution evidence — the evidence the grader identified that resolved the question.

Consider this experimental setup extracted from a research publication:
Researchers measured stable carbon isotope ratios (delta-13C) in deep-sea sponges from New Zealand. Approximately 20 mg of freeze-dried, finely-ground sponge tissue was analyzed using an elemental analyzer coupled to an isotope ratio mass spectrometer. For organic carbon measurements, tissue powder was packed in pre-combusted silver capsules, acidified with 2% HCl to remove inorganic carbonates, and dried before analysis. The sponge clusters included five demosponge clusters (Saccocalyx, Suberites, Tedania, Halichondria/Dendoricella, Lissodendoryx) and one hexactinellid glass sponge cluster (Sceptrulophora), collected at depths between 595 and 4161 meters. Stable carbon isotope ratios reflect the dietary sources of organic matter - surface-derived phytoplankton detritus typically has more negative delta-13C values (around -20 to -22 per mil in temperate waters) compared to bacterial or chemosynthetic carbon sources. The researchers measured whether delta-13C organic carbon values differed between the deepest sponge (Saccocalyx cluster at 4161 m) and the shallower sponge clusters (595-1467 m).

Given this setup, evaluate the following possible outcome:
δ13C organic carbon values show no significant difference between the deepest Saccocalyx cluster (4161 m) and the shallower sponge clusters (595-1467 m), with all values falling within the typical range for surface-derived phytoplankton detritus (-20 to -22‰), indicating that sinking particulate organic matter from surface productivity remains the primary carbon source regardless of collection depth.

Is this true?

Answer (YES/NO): NO